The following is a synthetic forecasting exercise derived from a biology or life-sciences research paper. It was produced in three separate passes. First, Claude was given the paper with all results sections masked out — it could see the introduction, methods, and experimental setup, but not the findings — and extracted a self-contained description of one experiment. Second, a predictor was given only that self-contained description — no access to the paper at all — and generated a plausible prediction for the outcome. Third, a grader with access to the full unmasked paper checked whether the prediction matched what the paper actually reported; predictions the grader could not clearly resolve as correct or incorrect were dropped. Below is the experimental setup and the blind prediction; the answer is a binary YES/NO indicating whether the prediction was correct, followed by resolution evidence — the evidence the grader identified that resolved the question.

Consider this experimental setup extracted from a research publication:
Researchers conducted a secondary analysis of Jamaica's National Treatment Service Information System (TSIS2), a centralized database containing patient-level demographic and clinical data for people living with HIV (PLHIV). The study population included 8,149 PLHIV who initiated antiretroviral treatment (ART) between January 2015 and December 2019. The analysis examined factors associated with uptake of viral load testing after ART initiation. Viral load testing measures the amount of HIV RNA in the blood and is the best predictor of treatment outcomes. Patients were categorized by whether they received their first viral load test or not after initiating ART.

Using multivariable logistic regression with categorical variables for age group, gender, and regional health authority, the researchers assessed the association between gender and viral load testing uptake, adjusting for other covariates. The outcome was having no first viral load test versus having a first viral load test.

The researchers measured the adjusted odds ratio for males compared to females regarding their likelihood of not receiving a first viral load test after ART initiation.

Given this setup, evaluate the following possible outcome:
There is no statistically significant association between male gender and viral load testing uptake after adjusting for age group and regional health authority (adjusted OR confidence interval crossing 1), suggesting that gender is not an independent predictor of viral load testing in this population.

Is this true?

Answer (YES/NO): NO